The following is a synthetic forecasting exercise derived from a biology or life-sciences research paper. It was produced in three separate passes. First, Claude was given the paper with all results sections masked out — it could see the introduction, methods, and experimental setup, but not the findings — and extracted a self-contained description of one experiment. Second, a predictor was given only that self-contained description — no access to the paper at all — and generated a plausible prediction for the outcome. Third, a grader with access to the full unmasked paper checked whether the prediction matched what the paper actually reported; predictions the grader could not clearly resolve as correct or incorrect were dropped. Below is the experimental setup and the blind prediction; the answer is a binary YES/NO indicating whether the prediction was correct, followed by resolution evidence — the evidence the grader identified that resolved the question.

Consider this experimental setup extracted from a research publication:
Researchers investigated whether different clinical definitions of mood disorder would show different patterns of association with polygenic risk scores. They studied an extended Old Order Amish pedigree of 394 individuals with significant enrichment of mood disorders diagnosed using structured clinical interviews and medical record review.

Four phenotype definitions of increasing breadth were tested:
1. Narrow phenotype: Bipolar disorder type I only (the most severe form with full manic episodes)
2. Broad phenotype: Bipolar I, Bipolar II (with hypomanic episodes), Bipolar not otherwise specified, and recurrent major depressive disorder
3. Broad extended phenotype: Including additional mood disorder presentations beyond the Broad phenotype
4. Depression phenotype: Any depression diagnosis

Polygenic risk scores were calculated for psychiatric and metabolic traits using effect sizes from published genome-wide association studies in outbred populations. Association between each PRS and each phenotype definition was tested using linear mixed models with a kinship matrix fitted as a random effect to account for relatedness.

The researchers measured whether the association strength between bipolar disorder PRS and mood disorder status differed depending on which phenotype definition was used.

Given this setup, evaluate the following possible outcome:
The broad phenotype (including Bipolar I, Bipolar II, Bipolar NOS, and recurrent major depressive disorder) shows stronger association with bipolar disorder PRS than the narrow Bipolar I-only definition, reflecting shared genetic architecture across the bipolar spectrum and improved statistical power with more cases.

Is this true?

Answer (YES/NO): YES